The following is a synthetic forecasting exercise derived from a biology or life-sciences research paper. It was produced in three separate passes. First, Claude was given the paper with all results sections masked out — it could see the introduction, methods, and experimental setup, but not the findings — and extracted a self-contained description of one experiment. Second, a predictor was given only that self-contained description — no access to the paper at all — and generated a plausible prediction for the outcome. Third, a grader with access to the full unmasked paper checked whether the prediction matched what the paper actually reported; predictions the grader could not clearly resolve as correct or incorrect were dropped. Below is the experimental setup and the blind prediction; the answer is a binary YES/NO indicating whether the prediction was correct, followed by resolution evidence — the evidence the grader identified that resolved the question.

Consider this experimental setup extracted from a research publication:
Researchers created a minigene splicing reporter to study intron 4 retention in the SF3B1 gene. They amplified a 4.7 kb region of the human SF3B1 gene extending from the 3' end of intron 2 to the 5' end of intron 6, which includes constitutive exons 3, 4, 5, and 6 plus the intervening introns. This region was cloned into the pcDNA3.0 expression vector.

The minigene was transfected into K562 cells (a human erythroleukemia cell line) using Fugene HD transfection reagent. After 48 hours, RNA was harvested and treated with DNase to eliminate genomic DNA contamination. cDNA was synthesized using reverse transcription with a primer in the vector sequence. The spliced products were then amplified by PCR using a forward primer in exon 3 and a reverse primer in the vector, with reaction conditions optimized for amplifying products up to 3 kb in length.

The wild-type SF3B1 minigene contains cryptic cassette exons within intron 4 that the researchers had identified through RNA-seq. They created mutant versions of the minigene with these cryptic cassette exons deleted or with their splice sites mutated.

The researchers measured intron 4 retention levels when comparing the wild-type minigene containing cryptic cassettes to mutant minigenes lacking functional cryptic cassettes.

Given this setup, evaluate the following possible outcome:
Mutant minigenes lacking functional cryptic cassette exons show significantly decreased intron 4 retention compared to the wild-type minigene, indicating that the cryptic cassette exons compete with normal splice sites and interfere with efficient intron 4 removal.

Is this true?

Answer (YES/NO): YES